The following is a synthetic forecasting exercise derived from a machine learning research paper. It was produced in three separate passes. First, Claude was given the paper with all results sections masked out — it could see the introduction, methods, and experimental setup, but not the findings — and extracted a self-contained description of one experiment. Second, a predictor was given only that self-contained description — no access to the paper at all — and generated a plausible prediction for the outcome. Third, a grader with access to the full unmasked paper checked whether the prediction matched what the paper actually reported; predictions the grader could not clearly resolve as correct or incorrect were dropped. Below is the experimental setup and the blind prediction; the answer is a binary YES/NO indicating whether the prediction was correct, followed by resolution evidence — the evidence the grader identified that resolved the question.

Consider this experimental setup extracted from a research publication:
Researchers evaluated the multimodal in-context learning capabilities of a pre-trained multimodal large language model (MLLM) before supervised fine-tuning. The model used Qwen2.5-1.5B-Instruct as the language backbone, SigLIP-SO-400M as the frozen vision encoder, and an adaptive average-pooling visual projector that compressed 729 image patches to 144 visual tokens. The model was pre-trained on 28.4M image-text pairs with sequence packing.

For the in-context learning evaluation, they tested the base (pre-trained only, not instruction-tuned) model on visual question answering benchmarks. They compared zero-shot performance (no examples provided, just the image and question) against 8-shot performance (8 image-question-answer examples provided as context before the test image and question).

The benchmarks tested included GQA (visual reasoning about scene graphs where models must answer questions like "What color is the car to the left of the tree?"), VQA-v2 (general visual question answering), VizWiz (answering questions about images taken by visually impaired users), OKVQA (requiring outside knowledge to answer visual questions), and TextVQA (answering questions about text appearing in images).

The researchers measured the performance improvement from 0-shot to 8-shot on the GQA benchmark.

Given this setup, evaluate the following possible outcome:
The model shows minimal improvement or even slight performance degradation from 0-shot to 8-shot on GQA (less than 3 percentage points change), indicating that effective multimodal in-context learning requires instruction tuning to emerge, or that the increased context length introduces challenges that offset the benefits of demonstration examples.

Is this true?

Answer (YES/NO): NO